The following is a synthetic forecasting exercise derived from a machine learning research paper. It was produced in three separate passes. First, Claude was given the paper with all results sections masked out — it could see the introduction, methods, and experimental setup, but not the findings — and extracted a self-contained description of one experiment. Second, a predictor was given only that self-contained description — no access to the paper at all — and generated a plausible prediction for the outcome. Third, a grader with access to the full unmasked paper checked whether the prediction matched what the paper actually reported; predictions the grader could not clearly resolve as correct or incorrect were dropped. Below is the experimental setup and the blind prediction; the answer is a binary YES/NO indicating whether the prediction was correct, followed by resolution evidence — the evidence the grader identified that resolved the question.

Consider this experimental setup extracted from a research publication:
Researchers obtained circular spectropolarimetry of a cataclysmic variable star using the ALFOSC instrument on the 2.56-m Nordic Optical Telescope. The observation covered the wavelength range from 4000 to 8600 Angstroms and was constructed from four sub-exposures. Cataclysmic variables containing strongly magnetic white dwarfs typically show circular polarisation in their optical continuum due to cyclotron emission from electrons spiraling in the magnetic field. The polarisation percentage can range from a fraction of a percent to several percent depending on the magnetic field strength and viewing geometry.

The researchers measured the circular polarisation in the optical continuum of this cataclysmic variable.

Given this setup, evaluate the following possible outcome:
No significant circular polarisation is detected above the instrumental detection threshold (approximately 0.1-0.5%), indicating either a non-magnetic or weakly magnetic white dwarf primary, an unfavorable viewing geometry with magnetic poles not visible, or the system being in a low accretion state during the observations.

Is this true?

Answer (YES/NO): YES